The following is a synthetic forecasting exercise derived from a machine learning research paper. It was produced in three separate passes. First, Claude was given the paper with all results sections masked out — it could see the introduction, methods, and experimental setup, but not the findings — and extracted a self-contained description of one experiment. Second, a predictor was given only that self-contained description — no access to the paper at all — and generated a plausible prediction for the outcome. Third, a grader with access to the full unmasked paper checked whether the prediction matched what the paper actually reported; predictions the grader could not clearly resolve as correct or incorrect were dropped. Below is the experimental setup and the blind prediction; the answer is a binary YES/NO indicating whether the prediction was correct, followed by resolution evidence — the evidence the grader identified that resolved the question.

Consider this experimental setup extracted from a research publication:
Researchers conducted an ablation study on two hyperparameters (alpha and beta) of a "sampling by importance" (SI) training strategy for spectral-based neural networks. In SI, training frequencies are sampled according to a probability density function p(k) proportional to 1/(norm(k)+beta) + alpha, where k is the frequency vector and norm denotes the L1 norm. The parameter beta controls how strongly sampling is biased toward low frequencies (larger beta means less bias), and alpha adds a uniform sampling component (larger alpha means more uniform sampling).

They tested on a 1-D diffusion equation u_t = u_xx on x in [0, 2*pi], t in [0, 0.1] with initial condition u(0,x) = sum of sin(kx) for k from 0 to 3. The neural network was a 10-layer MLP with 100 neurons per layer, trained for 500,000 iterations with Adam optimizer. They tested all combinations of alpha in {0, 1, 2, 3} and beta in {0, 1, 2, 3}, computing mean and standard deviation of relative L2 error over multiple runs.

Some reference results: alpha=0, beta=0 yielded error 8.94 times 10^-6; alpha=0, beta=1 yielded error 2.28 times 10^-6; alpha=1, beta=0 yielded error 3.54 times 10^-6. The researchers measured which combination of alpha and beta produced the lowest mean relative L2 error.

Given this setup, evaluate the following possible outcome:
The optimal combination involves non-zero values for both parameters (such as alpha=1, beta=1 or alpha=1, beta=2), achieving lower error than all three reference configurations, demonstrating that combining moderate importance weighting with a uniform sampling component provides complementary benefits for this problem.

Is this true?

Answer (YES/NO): NO